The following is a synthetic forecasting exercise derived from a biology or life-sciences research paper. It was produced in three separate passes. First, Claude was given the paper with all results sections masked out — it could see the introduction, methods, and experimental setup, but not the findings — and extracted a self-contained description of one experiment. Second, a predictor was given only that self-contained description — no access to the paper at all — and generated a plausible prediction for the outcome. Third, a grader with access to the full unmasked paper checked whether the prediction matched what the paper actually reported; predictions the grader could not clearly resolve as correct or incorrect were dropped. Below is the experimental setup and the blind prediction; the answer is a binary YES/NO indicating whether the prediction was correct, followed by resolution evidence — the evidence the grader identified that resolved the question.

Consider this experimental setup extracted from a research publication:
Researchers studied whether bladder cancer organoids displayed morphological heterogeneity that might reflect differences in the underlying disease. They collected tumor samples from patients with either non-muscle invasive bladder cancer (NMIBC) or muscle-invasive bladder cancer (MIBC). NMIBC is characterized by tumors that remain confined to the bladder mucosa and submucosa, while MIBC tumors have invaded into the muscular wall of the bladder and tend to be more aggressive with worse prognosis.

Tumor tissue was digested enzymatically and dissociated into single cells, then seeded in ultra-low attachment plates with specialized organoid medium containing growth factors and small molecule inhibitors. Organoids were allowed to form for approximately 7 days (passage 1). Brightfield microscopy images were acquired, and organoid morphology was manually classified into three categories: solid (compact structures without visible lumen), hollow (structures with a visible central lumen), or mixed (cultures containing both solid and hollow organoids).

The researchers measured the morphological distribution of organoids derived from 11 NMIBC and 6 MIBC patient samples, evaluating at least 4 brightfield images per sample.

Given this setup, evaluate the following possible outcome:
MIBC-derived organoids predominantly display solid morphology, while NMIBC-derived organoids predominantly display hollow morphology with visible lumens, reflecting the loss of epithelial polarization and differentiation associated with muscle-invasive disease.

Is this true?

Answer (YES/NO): NO